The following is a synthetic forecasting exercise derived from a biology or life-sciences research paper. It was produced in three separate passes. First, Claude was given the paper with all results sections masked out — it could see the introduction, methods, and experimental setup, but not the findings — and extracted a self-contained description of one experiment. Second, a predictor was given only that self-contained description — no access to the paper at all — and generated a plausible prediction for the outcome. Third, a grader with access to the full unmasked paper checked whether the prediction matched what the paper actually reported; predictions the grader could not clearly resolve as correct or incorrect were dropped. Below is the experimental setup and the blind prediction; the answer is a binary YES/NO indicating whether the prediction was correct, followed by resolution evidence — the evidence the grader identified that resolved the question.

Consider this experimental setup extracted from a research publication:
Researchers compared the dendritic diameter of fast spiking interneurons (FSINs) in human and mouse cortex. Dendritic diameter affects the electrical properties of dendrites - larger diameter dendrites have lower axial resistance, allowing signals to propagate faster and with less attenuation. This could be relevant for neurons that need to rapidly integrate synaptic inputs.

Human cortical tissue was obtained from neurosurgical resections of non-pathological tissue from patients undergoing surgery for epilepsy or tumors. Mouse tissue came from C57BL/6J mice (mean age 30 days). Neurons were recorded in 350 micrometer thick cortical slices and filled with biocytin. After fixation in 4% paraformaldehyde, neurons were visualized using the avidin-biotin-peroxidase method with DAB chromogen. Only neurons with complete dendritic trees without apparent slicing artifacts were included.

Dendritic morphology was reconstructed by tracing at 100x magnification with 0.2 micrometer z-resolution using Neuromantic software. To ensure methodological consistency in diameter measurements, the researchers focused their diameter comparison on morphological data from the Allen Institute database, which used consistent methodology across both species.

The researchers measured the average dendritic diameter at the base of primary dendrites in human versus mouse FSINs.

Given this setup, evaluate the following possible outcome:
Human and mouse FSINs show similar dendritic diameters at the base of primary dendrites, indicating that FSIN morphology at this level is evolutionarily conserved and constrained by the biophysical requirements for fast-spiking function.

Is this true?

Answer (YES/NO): NO